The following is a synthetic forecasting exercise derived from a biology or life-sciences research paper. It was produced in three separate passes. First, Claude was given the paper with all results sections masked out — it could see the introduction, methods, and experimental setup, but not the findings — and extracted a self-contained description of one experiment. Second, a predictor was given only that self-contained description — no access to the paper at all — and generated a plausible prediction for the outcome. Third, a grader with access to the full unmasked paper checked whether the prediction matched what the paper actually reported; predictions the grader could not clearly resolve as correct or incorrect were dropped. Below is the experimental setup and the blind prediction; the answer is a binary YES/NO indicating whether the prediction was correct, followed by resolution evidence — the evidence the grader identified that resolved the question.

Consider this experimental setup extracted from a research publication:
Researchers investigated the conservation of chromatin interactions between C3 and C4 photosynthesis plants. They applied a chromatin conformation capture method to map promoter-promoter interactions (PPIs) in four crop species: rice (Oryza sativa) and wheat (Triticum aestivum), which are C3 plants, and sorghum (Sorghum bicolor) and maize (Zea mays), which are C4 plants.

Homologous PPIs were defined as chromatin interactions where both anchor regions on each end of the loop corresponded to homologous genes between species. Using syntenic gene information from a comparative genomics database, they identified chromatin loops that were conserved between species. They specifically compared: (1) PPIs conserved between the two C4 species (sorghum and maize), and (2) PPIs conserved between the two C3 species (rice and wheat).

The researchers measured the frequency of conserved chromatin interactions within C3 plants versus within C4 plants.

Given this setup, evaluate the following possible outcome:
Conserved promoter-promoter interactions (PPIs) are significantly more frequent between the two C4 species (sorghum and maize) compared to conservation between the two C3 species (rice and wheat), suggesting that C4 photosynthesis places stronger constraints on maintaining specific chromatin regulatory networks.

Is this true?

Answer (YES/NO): YES